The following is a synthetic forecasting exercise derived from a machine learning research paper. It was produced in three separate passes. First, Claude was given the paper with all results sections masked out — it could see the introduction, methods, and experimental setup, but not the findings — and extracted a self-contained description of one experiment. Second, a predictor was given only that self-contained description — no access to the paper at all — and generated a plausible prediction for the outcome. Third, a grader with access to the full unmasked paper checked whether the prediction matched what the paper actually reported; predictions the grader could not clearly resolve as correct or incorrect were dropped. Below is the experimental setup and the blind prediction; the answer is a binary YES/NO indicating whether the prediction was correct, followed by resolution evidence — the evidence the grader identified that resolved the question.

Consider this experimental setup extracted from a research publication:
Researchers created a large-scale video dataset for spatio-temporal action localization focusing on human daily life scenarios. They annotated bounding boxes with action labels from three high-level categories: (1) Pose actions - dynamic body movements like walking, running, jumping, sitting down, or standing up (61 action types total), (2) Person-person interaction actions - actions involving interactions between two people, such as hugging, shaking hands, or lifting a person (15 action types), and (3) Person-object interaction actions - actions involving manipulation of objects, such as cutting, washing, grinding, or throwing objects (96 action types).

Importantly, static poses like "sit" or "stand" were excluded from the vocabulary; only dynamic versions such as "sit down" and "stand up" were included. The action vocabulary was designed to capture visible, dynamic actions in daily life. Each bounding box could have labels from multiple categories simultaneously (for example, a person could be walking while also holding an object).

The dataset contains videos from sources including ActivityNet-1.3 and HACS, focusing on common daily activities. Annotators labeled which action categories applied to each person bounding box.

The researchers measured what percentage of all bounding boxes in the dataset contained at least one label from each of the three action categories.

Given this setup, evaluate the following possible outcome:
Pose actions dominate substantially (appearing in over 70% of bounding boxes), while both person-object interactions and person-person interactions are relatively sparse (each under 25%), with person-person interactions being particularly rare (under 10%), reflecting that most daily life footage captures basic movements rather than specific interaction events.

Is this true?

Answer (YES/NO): NO